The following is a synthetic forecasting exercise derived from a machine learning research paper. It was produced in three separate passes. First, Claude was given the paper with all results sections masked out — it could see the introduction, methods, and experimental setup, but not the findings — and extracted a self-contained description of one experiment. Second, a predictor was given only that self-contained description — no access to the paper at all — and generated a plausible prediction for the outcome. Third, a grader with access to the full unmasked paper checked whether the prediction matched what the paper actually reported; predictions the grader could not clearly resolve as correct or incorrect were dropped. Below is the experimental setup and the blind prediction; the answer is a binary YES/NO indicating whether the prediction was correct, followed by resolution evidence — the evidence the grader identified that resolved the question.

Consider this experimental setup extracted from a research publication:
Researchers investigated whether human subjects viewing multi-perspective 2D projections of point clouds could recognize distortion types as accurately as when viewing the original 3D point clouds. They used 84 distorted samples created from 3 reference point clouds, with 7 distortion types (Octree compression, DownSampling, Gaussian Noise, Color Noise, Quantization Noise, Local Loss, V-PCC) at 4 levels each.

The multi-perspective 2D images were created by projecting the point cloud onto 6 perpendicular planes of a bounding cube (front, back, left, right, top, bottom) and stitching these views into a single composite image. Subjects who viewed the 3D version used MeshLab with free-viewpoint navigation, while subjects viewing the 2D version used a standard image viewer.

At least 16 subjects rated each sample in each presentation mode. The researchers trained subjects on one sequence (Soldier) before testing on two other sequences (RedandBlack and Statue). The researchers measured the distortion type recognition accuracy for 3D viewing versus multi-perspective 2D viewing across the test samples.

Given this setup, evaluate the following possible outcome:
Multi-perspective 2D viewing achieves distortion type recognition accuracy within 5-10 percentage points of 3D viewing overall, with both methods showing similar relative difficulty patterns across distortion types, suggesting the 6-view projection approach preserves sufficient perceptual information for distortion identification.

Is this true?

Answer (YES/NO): NO